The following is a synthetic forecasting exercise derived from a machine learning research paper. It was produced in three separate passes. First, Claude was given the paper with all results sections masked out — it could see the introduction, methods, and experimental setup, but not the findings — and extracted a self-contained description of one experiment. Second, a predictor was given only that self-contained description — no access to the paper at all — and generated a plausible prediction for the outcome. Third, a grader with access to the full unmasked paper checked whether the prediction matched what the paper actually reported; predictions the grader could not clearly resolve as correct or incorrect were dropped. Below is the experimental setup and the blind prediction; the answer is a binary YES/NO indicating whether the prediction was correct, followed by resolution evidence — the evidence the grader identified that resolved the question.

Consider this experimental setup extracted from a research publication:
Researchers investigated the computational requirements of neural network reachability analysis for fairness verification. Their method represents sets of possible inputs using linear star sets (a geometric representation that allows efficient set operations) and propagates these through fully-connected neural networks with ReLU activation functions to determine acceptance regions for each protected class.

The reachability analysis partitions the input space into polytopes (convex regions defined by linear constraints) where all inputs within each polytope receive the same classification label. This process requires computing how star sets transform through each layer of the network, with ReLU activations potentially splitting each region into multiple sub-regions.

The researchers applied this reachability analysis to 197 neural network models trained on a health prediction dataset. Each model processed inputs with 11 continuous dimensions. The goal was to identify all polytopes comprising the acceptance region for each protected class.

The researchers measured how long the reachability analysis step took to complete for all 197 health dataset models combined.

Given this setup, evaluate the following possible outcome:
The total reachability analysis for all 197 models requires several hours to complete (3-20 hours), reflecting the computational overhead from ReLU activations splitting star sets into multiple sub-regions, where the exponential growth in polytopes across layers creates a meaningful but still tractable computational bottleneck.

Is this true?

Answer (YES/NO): NO